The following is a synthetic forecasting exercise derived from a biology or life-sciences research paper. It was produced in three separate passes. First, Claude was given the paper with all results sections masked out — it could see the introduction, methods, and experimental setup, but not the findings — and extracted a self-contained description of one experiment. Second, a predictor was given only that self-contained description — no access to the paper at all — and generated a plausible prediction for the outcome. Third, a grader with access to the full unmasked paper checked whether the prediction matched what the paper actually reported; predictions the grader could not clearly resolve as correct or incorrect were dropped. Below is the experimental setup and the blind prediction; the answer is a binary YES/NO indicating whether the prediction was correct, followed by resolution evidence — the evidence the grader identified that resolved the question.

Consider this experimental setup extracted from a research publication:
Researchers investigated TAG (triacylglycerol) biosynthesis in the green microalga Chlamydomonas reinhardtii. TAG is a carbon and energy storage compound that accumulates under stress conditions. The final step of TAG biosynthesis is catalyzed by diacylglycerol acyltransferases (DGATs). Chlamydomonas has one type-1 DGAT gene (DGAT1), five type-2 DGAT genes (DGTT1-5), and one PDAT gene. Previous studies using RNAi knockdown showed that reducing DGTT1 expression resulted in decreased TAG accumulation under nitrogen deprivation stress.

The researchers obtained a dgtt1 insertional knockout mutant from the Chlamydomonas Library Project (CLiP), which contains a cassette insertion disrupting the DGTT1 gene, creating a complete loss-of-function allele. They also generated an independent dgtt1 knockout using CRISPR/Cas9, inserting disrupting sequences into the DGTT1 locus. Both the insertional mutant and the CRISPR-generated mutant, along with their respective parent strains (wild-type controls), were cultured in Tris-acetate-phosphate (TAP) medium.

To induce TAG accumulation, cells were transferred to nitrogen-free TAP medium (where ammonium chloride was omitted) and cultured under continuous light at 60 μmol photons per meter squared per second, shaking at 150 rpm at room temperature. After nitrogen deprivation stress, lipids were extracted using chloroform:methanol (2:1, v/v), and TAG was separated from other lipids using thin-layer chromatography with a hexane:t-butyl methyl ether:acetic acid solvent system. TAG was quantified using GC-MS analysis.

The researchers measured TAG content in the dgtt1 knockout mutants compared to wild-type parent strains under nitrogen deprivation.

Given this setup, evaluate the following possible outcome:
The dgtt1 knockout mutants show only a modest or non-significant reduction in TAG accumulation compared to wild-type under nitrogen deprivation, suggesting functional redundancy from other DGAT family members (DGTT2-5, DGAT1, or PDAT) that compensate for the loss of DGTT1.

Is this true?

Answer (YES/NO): NO